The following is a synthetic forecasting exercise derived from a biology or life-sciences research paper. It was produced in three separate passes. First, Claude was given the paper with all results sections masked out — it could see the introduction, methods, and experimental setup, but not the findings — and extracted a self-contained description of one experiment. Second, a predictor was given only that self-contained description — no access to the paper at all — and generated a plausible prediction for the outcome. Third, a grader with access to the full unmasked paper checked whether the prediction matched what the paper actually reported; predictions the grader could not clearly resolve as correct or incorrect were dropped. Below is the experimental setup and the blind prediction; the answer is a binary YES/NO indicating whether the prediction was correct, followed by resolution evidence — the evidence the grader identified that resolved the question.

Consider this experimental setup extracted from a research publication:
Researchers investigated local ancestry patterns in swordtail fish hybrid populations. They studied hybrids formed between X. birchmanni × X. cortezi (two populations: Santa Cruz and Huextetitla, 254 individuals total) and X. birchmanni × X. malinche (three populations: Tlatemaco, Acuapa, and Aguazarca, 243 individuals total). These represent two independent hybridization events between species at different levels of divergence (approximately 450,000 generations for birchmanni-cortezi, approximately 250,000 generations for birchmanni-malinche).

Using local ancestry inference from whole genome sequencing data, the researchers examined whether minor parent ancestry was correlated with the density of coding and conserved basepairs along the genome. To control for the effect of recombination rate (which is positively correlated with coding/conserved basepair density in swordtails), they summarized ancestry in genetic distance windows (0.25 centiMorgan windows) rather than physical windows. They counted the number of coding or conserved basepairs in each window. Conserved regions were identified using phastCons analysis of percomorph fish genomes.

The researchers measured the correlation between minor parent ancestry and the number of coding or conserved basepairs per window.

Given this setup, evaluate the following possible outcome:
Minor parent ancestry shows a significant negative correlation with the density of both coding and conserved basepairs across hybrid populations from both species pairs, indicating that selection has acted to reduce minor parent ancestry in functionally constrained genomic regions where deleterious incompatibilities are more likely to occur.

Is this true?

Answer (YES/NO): YES